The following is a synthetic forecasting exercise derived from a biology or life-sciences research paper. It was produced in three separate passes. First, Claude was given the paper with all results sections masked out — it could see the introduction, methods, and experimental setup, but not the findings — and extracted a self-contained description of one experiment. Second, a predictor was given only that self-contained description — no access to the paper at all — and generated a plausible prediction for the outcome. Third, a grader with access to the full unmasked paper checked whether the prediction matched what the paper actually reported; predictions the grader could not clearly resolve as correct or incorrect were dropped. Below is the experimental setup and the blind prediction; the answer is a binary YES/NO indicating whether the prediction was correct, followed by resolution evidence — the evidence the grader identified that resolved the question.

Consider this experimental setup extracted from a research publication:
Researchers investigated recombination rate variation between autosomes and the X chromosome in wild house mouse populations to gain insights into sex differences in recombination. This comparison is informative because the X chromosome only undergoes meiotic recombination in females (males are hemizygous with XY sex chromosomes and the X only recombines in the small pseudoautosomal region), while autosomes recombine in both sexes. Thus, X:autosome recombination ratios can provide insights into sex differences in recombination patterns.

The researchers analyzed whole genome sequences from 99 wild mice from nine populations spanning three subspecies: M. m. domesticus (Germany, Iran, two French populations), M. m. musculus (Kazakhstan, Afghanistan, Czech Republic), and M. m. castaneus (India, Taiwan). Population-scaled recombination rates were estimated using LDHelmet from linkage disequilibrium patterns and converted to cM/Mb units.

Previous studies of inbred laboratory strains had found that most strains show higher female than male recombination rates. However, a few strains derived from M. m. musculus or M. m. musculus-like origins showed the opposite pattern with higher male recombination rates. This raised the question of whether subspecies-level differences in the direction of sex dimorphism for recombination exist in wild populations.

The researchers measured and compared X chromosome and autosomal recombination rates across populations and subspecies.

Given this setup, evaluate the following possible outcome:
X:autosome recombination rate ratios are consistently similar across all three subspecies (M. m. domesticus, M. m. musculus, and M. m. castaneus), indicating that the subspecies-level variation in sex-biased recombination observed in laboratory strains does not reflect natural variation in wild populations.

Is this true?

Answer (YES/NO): NO